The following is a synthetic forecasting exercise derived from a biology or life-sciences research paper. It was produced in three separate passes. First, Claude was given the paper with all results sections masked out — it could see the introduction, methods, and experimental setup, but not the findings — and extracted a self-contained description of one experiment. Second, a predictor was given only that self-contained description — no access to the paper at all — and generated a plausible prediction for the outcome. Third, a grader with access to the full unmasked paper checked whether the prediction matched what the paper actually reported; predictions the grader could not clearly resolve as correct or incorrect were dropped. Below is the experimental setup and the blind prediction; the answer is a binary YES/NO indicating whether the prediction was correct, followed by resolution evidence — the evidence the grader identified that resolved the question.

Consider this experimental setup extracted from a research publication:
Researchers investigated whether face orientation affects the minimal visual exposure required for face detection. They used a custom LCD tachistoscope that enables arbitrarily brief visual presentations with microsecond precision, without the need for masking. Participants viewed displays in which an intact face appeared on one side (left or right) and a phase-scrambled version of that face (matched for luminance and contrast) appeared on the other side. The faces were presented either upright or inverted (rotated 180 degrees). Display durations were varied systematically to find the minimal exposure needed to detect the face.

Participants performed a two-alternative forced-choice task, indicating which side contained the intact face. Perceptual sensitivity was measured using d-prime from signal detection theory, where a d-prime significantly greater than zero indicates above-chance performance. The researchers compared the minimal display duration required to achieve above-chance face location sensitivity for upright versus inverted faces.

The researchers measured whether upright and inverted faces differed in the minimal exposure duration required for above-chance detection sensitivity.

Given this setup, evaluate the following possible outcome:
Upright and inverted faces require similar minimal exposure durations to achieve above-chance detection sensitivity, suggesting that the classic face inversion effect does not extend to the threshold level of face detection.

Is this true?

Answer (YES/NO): YES